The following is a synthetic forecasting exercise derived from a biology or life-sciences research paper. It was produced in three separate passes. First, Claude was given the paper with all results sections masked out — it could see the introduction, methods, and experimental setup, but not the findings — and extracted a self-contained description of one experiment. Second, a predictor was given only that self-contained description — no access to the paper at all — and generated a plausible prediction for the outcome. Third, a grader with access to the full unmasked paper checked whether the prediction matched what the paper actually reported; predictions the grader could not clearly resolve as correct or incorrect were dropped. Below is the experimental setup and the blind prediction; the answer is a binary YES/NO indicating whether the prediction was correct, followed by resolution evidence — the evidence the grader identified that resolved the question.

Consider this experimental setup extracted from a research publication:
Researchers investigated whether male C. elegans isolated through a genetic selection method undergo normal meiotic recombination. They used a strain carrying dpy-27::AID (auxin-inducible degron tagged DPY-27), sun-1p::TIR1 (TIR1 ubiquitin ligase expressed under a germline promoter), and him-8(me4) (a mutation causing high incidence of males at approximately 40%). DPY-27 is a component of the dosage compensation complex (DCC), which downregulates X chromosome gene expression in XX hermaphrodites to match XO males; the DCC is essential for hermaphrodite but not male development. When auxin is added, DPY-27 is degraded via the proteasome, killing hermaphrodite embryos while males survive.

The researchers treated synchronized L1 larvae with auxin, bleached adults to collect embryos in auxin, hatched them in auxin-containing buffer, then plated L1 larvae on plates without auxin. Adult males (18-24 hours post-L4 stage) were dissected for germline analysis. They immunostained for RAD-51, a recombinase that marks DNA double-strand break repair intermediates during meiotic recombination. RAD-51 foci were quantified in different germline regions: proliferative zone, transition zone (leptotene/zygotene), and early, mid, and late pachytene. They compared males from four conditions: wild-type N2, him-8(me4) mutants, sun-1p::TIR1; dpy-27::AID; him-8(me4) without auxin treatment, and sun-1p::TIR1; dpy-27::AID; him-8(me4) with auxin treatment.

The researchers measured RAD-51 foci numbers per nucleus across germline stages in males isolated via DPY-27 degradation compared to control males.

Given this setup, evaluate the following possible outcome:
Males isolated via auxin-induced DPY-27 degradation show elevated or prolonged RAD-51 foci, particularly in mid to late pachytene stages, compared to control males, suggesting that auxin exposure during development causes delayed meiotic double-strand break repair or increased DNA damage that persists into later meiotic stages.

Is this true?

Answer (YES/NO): NO